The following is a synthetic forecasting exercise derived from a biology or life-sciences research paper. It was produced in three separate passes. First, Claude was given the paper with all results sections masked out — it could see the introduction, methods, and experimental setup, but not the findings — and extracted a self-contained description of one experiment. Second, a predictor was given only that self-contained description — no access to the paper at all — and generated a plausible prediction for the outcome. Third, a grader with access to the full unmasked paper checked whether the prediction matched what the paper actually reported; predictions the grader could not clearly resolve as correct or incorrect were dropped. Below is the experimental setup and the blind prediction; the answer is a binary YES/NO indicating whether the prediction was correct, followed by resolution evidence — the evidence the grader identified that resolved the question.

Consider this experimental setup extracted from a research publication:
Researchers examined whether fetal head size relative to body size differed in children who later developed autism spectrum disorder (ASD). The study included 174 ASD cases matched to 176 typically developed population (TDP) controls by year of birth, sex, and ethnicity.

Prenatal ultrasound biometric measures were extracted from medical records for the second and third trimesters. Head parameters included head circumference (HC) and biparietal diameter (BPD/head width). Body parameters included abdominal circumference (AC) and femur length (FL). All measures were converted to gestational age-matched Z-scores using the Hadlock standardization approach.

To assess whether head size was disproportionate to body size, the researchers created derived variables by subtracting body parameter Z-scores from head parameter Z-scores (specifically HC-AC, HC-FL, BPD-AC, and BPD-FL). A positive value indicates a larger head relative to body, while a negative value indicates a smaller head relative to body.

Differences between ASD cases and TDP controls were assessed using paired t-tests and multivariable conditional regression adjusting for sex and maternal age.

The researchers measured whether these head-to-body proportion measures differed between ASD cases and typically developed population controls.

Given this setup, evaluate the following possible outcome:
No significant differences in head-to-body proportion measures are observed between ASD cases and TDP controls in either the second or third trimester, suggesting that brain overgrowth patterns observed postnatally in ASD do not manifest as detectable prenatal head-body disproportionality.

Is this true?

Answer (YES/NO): NO